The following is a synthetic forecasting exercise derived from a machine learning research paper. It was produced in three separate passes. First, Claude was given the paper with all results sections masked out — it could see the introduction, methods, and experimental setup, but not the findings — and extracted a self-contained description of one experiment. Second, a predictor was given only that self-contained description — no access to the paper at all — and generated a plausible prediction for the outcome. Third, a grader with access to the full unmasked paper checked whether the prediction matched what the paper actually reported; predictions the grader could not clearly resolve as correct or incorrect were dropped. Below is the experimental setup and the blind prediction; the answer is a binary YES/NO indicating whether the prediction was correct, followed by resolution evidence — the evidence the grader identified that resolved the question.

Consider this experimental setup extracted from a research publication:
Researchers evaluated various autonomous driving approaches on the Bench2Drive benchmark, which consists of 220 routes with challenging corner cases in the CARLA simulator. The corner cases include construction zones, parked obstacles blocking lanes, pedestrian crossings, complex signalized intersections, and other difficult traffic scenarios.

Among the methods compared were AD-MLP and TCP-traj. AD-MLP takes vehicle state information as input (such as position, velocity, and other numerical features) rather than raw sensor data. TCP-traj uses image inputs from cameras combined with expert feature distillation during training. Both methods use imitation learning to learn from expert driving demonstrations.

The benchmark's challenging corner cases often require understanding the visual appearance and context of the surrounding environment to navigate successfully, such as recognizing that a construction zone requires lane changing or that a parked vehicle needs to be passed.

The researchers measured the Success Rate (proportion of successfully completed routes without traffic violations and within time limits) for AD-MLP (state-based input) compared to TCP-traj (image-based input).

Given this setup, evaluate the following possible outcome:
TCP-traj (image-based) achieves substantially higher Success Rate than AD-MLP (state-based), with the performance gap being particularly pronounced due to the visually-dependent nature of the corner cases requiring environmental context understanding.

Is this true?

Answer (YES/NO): YES